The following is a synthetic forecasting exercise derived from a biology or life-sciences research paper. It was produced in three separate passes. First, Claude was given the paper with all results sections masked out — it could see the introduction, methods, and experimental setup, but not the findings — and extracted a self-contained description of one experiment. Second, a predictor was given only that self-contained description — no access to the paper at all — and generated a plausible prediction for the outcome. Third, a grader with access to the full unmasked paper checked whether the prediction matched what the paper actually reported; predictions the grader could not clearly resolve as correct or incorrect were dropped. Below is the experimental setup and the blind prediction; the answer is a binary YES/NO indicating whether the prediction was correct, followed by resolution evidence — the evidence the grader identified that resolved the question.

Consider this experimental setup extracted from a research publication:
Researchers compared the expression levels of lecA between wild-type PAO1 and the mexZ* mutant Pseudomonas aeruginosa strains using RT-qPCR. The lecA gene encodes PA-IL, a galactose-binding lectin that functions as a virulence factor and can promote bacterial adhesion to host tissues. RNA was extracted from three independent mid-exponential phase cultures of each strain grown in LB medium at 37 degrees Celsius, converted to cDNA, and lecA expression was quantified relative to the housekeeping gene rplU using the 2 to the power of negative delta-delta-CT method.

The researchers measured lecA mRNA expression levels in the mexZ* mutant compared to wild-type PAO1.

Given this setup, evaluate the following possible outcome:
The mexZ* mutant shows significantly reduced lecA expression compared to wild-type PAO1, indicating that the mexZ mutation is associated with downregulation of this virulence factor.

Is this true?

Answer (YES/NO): NO